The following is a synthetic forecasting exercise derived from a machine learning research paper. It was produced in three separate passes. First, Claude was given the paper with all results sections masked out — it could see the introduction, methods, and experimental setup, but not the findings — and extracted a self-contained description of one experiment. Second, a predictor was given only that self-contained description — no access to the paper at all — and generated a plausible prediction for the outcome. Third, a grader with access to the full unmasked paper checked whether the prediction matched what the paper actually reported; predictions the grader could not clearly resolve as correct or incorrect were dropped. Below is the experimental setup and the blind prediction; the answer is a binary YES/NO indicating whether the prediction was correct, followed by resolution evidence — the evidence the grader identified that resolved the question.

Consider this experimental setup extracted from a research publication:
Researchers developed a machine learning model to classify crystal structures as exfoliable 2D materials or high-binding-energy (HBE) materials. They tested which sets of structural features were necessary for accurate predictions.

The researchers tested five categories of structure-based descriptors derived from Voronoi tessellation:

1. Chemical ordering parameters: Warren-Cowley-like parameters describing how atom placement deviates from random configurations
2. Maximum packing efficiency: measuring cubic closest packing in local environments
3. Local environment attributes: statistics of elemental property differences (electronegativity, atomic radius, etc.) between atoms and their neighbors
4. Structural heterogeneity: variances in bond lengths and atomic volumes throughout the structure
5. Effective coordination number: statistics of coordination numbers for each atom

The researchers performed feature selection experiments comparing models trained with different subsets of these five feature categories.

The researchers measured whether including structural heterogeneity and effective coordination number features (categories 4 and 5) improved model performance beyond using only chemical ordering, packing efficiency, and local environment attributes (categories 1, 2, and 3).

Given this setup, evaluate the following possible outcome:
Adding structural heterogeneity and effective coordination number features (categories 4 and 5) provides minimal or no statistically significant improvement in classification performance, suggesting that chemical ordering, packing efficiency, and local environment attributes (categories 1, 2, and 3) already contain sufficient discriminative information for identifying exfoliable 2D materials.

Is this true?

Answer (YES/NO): YES